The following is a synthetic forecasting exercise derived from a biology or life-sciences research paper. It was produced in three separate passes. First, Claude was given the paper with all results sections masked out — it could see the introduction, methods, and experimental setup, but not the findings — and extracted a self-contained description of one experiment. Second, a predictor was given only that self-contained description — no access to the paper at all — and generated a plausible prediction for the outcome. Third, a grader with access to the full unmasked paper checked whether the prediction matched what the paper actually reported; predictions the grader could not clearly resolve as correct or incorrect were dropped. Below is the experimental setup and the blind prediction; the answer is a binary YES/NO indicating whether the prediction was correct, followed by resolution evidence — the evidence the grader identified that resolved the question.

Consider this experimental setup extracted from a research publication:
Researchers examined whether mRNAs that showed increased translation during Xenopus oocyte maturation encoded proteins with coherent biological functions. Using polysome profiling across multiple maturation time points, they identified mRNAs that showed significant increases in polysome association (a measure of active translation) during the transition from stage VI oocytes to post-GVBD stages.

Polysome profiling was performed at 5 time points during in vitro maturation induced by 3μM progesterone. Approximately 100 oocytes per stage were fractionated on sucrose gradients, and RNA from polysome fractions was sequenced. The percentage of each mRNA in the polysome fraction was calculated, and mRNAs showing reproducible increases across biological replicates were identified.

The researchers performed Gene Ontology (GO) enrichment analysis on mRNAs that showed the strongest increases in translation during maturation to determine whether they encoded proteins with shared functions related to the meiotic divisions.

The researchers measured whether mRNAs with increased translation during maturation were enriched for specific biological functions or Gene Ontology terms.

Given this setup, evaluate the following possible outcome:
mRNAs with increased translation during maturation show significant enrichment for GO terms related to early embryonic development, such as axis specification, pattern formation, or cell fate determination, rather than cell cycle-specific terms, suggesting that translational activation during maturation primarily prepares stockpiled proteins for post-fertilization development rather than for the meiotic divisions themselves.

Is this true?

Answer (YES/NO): NO